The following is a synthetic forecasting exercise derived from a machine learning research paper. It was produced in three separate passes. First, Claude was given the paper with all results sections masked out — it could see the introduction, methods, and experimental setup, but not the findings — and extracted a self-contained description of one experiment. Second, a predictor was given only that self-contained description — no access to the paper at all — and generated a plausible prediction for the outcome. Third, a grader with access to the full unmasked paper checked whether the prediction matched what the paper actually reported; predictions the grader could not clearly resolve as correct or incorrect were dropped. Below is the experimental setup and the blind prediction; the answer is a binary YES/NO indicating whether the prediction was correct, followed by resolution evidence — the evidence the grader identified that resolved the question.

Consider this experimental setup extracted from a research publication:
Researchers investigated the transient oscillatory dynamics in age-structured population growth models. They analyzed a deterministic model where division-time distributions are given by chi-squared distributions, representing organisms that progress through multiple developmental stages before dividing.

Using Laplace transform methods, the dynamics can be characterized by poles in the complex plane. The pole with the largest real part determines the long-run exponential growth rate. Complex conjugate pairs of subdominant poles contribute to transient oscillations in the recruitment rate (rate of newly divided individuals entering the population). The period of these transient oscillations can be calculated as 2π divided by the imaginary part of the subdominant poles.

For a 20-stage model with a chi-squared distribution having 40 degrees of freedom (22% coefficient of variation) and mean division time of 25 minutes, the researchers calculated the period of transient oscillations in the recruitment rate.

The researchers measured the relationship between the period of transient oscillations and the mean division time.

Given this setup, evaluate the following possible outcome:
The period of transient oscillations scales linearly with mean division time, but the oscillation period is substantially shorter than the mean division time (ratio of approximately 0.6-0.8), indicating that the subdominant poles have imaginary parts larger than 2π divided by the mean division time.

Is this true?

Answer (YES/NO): NO